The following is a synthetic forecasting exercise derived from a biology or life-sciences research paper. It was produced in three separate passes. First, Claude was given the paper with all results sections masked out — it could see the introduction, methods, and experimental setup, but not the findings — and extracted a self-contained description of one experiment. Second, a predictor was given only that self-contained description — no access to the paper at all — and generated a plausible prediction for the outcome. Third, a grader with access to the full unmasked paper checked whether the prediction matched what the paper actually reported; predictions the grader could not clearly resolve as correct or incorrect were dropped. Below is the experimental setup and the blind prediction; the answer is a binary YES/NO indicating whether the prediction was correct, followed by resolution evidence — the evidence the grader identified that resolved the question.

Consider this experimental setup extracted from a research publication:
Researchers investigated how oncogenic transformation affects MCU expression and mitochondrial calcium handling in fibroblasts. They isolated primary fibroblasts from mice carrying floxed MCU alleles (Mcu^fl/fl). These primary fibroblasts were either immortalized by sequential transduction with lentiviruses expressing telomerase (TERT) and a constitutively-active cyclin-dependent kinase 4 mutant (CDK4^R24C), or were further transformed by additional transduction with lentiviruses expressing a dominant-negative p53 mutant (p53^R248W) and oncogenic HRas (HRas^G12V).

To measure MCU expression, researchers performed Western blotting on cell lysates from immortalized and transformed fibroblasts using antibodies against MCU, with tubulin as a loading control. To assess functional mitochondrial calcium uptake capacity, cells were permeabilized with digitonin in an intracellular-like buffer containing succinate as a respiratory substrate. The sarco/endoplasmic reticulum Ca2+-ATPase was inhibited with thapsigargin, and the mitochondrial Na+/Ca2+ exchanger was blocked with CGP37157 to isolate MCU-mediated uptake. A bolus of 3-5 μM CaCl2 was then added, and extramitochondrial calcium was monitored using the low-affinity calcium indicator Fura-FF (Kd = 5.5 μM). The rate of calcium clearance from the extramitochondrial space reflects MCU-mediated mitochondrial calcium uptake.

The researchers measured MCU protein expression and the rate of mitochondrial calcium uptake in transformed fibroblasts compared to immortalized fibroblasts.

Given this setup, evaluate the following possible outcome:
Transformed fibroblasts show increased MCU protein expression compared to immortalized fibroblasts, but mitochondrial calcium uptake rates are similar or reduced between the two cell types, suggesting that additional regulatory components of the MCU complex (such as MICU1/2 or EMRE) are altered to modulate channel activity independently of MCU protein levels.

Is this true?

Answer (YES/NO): NO